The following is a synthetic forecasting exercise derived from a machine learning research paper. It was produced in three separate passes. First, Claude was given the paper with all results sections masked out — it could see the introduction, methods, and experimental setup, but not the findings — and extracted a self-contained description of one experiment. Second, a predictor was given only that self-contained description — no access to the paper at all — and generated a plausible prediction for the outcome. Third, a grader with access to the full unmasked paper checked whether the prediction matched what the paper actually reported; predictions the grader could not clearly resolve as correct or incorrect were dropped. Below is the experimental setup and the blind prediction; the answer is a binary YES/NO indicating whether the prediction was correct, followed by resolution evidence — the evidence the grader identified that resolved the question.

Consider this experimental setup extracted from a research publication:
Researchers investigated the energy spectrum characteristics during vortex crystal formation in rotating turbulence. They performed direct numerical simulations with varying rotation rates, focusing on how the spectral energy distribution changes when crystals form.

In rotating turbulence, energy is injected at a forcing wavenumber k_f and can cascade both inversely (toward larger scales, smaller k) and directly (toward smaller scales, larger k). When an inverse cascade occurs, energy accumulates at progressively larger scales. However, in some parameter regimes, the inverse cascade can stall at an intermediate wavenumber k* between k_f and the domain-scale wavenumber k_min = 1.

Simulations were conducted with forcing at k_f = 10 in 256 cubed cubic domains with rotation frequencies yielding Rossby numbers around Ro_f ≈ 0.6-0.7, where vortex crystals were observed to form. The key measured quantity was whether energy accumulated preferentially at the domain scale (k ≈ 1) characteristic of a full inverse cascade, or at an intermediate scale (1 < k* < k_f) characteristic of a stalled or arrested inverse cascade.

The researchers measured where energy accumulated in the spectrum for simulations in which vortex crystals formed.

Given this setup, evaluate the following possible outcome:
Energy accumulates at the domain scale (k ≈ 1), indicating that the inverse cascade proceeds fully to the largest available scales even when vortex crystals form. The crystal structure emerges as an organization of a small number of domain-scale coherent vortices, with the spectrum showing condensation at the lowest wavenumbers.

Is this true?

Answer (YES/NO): NO